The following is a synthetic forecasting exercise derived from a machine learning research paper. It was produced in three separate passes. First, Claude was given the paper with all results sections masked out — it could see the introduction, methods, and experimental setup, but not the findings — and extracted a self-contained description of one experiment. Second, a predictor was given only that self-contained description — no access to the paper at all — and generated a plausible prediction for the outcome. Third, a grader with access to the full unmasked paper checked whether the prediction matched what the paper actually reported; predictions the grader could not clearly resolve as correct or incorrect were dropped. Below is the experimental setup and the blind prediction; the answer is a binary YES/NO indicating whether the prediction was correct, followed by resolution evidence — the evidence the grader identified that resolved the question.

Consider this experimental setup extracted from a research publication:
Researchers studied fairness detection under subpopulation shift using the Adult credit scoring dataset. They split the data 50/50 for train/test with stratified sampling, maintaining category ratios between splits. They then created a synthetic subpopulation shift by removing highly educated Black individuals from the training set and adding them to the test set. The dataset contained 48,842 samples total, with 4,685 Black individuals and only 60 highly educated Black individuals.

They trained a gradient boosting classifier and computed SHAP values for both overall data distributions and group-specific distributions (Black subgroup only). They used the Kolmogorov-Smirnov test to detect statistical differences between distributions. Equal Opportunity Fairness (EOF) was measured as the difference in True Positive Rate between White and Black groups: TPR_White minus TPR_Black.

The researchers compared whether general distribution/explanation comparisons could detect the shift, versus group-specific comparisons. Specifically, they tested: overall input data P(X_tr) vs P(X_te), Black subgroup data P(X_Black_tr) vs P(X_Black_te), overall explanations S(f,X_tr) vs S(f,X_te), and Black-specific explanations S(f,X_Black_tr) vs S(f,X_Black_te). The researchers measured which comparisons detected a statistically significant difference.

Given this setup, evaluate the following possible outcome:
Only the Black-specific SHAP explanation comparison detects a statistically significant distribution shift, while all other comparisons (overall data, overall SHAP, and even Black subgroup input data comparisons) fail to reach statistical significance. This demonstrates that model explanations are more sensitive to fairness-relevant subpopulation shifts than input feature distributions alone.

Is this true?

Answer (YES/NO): YES